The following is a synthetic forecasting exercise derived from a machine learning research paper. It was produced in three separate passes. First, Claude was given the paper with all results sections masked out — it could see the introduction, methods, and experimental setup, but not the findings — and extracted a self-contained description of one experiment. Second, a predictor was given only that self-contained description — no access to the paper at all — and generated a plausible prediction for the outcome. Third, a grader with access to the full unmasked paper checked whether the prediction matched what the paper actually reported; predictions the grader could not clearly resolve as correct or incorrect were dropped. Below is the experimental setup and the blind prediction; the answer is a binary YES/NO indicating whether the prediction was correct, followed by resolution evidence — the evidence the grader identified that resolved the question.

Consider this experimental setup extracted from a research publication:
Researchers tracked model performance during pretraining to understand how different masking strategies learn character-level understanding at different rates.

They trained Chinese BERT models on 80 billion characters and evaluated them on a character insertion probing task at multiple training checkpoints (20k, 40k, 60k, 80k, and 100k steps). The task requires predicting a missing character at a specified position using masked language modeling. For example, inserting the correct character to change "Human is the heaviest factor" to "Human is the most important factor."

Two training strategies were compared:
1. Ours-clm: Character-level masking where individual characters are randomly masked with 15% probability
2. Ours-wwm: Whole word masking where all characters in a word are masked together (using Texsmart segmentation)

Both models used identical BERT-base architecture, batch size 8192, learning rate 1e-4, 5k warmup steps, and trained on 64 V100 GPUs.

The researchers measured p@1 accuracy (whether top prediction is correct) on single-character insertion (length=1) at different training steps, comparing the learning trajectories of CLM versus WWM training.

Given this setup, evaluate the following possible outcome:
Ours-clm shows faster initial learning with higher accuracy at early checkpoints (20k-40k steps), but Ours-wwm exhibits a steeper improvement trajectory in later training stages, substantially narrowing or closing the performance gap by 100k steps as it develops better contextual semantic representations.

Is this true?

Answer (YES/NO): NO